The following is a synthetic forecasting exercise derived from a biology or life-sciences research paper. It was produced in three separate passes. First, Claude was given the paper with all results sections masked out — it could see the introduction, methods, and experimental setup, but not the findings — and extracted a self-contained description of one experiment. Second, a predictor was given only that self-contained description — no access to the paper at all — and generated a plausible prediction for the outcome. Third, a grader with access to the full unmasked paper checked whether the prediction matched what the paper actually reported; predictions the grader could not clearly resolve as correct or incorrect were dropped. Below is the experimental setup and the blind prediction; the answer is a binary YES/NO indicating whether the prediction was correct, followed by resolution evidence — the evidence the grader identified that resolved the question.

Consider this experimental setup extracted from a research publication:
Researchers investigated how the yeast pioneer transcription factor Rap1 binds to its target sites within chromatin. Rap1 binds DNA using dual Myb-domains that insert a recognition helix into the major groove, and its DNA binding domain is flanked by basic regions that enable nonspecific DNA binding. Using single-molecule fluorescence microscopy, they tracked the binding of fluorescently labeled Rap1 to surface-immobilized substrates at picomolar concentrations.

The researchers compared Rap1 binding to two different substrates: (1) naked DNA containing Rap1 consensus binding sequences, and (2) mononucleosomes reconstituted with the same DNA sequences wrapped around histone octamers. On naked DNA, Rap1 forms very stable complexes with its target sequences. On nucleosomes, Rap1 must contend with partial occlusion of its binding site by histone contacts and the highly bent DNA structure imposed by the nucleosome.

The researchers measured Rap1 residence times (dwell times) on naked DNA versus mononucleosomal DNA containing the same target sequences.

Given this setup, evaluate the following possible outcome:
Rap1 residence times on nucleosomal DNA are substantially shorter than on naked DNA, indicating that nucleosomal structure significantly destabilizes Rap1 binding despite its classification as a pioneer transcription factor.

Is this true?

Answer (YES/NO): YES